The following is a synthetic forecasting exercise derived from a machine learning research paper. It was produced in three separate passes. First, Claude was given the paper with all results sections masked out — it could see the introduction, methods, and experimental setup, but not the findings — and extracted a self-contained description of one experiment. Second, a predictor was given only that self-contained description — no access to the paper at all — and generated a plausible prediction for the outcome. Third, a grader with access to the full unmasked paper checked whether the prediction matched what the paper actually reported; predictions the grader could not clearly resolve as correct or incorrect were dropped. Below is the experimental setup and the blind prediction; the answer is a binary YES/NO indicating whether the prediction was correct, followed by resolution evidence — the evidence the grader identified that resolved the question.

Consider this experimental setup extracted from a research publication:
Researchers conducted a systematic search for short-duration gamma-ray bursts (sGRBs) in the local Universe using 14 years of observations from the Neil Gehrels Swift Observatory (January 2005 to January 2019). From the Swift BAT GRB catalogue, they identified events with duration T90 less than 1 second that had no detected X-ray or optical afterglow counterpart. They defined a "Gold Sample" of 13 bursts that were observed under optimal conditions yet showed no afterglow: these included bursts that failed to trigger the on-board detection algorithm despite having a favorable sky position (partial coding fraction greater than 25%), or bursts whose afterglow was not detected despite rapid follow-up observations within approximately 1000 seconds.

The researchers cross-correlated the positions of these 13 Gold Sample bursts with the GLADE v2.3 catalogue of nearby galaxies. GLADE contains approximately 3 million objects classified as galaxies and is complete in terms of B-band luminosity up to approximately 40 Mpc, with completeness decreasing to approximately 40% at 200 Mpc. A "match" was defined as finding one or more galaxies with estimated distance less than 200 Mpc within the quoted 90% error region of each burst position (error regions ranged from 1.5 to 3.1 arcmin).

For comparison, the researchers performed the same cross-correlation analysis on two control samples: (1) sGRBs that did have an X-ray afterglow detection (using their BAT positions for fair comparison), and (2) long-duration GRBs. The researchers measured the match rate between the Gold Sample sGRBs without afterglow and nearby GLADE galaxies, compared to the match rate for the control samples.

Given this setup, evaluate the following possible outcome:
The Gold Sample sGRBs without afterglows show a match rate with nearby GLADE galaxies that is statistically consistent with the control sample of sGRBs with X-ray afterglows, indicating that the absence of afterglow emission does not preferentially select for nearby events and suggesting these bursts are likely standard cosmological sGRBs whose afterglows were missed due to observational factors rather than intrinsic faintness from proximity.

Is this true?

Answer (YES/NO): NO